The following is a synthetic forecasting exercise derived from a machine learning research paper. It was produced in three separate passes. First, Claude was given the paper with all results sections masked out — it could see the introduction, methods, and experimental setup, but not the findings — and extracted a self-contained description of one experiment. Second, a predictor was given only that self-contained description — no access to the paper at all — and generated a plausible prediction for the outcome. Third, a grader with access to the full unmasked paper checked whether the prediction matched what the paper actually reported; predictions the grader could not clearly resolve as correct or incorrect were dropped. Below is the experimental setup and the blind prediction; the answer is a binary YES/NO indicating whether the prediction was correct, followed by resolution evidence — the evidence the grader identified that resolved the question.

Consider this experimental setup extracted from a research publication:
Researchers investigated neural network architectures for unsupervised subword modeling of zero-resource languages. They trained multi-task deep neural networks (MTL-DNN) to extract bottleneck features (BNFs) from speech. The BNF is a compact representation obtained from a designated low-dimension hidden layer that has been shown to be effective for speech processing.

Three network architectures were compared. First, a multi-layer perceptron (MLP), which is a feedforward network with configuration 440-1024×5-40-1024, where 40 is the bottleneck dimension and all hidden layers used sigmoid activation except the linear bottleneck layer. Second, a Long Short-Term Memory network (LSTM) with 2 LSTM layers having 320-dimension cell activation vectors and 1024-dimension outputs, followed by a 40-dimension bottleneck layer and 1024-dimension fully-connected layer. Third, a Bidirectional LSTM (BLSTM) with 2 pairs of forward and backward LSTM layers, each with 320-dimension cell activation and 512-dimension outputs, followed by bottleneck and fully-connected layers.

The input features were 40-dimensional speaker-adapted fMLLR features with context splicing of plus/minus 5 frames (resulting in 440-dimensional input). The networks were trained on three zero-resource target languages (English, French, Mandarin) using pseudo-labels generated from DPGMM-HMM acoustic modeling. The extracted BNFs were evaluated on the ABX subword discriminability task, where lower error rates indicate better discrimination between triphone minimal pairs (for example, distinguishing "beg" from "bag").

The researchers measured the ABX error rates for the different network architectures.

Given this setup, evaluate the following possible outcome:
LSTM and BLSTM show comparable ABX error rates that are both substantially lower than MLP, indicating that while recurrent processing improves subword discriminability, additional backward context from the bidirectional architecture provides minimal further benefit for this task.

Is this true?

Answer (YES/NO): NO